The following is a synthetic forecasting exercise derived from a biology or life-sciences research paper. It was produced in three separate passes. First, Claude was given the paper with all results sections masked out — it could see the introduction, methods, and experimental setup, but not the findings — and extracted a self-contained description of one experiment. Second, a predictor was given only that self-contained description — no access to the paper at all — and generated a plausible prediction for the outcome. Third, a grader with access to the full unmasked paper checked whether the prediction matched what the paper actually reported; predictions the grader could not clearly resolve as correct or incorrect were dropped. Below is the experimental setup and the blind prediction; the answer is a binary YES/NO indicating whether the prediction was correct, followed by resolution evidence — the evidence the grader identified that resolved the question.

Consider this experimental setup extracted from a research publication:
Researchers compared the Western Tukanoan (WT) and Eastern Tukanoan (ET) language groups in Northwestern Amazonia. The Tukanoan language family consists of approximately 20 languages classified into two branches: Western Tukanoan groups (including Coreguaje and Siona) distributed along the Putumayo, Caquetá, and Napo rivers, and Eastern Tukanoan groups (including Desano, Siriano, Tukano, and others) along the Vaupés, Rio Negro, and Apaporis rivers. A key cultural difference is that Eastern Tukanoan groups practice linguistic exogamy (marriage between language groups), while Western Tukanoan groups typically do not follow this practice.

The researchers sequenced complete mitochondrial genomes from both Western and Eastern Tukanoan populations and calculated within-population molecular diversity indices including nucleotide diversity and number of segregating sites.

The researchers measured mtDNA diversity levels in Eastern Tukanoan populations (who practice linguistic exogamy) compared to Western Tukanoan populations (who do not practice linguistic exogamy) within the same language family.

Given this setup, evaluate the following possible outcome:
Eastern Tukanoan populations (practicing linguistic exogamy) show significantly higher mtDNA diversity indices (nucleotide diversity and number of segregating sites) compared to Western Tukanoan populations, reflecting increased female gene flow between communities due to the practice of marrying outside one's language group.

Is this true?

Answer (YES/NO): YES